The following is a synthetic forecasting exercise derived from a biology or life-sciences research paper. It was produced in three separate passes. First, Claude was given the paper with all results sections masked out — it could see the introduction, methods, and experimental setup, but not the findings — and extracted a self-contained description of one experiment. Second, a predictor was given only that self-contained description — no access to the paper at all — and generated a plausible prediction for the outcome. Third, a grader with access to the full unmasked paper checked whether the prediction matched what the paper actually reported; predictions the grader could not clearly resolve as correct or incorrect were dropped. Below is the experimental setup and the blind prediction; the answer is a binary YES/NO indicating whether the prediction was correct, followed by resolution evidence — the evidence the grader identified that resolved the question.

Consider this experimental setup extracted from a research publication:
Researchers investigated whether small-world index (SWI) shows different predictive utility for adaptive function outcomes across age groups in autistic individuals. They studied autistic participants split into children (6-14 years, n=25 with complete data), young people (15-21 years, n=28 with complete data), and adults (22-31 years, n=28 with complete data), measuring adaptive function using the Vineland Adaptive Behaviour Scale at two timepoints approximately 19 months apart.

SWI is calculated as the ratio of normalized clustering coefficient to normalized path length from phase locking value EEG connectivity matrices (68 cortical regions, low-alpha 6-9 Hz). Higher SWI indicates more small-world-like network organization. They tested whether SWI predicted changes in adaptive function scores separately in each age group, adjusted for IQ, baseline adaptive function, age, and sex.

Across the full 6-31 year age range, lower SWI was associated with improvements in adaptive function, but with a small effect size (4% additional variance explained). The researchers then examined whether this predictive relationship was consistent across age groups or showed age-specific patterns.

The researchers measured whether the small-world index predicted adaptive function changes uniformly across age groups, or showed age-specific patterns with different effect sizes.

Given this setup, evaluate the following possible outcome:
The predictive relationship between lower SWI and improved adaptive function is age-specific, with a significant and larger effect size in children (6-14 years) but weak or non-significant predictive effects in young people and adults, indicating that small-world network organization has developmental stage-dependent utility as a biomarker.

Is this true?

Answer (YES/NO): NO